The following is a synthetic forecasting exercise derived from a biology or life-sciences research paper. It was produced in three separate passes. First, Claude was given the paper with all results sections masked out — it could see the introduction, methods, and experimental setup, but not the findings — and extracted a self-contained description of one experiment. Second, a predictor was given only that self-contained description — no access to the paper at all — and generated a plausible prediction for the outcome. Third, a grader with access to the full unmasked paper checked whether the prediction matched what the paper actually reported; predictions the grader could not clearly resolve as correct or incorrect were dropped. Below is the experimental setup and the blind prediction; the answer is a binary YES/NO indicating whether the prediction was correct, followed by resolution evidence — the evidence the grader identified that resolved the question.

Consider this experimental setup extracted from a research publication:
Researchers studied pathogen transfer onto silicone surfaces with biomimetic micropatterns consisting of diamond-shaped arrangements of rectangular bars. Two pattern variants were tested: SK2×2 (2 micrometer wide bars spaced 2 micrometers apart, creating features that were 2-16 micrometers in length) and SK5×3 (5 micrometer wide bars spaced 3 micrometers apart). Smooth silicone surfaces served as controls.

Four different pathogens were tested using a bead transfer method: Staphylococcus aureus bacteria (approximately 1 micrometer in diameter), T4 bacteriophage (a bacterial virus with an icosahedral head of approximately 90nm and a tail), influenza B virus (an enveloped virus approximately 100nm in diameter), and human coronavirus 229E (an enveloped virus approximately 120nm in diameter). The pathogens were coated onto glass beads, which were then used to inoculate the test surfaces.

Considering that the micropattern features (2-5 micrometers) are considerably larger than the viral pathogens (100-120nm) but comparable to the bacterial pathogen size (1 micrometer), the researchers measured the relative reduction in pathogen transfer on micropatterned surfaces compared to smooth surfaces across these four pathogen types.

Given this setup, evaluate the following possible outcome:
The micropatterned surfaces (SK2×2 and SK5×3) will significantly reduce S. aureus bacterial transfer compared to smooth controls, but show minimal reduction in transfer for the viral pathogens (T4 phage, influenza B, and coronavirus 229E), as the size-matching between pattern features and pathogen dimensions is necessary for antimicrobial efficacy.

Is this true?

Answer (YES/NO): NO